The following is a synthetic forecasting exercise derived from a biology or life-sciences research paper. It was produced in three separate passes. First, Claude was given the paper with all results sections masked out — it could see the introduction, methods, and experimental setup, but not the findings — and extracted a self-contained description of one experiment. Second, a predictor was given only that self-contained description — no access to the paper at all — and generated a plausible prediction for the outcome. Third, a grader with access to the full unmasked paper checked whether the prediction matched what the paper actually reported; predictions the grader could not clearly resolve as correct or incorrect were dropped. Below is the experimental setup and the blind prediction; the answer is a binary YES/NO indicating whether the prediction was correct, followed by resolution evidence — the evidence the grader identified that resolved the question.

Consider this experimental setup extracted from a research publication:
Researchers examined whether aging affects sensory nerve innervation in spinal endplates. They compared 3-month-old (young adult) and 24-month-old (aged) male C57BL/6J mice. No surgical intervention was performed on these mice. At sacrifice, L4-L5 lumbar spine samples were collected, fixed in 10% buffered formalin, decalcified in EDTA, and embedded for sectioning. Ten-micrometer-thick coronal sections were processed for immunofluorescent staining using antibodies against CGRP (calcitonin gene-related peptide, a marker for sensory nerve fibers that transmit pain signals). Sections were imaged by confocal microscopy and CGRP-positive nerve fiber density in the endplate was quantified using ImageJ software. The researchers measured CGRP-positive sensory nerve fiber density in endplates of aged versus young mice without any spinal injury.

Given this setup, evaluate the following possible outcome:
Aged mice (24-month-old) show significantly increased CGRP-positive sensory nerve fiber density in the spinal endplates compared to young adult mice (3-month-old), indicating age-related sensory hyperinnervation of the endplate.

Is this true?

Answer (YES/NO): YES